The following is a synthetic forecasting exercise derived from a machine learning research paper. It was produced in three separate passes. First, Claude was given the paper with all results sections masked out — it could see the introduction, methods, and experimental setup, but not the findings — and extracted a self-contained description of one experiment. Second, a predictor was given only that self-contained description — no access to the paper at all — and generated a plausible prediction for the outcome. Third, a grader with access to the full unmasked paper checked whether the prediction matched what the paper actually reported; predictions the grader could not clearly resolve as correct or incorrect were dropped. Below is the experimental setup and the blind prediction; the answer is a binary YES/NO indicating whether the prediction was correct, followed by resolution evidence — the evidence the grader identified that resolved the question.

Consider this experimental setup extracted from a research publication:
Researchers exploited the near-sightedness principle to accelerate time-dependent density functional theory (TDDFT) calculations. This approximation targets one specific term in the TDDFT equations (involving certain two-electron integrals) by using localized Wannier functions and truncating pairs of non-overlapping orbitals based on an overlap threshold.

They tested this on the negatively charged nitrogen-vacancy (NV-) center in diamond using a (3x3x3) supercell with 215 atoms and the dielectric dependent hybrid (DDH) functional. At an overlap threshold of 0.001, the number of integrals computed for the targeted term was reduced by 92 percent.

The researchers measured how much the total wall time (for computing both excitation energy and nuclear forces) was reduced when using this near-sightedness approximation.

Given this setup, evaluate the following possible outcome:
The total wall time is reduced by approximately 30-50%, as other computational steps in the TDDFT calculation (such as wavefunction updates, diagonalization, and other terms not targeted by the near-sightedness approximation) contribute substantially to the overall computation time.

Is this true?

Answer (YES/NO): NO